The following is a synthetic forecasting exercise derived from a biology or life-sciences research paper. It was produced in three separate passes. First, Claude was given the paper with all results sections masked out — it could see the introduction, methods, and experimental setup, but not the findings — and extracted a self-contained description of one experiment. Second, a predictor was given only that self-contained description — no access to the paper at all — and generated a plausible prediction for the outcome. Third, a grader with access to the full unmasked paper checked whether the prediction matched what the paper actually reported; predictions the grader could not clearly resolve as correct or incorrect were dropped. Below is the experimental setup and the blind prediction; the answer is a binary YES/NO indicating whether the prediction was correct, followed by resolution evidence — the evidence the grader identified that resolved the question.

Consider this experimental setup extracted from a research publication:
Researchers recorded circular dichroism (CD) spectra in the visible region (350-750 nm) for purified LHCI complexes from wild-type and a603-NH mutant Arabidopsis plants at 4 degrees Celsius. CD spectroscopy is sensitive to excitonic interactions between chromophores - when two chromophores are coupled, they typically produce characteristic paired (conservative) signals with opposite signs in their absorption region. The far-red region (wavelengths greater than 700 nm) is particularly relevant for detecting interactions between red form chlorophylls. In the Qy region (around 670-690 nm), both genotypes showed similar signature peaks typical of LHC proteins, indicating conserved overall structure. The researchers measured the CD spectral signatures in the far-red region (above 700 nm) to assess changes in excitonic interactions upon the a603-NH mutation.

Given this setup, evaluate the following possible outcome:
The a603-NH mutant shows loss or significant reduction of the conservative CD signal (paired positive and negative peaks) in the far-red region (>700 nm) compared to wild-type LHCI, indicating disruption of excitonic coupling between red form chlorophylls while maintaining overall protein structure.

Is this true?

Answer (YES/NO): YES